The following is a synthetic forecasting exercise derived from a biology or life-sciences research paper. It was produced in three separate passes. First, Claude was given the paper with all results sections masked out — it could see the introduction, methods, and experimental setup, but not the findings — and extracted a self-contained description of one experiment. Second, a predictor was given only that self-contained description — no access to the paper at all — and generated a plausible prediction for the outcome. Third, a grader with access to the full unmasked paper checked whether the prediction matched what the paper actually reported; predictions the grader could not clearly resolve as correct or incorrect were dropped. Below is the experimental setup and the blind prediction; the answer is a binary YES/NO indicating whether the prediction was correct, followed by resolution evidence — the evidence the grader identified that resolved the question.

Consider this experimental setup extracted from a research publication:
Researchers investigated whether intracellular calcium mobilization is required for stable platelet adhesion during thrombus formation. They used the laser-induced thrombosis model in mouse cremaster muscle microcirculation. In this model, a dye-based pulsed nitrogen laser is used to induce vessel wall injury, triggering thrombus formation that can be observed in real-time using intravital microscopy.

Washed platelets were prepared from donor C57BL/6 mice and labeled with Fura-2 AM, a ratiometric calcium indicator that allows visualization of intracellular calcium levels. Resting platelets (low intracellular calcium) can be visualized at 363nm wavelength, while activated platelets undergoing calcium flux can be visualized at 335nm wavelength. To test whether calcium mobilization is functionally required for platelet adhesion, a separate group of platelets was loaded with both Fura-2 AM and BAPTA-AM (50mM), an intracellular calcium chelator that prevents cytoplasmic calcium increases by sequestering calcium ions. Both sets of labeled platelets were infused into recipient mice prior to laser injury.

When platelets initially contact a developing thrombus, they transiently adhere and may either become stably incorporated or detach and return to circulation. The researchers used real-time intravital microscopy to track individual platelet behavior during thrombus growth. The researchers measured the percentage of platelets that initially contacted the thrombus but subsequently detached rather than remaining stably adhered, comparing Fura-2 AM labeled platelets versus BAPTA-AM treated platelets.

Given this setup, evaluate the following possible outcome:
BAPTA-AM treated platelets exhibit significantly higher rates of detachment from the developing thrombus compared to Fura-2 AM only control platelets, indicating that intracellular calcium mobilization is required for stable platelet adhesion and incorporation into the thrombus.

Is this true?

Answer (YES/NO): YES